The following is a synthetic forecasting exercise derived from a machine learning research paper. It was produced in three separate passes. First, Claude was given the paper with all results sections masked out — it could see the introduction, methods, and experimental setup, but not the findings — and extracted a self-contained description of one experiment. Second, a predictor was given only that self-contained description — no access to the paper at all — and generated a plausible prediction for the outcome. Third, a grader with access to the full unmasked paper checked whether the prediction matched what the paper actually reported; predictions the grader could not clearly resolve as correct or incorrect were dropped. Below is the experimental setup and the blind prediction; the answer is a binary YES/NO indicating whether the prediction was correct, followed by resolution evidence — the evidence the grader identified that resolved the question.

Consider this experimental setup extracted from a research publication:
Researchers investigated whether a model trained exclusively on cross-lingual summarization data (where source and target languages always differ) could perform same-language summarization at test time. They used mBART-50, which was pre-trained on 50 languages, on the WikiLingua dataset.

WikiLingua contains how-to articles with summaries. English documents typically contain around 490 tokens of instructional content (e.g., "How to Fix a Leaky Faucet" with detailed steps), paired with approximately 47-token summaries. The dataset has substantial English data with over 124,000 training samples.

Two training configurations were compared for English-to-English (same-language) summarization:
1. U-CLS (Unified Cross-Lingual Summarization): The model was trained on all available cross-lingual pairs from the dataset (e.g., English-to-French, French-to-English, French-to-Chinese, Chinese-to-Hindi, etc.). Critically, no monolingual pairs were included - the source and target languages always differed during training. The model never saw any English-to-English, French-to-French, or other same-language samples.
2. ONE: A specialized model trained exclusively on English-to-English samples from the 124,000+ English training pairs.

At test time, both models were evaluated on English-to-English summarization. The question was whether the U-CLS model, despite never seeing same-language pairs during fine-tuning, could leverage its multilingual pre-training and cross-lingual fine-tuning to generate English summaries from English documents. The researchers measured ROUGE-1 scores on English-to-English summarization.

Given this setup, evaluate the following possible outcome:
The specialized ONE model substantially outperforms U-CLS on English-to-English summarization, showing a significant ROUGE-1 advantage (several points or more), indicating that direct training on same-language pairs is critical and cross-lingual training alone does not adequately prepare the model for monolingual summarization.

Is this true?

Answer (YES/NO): NO